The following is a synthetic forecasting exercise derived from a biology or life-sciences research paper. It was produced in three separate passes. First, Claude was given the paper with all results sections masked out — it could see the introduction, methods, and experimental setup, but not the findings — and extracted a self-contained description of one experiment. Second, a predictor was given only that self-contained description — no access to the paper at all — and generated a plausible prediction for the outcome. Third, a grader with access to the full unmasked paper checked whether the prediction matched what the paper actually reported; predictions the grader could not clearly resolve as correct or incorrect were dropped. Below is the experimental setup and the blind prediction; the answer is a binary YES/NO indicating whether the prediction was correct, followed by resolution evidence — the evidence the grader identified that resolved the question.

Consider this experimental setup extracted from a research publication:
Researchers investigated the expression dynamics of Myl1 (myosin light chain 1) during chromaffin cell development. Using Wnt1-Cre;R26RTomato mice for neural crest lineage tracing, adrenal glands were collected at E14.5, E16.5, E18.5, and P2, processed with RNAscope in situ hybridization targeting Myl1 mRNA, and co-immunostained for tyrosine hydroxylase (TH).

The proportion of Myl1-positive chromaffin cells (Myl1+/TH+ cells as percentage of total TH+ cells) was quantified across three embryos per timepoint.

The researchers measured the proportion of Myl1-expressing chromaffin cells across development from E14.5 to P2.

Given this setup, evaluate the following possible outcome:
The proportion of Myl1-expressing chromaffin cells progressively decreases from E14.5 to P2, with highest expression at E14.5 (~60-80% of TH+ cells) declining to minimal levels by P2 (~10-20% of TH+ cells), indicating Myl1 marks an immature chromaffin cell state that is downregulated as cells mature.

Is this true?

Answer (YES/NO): NO